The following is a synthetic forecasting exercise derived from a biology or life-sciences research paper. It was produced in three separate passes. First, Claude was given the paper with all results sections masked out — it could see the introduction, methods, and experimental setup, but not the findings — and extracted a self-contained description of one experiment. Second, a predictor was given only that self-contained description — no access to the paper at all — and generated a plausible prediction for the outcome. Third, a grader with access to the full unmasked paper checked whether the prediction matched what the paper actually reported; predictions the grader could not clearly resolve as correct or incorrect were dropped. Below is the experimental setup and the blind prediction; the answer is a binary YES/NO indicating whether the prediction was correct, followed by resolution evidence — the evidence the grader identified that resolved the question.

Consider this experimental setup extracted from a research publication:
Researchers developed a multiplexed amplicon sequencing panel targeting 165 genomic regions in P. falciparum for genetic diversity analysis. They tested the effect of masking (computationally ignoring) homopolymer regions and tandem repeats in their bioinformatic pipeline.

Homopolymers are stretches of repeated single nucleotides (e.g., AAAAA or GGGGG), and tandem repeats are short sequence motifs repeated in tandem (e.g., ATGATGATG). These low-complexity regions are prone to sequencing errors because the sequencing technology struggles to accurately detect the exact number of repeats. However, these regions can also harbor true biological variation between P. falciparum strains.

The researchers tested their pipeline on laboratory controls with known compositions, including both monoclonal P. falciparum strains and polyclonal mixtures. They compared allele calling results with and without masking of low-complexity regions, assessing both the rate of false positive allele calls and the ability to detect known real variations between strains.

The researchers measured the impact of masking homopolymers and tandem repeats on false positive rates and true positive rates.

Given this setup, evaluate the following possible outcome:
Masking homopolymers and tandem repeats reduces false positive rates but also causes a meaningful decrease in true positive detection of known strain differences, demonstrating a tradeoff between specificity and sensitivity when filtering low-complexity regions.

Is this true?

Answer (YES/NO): YES